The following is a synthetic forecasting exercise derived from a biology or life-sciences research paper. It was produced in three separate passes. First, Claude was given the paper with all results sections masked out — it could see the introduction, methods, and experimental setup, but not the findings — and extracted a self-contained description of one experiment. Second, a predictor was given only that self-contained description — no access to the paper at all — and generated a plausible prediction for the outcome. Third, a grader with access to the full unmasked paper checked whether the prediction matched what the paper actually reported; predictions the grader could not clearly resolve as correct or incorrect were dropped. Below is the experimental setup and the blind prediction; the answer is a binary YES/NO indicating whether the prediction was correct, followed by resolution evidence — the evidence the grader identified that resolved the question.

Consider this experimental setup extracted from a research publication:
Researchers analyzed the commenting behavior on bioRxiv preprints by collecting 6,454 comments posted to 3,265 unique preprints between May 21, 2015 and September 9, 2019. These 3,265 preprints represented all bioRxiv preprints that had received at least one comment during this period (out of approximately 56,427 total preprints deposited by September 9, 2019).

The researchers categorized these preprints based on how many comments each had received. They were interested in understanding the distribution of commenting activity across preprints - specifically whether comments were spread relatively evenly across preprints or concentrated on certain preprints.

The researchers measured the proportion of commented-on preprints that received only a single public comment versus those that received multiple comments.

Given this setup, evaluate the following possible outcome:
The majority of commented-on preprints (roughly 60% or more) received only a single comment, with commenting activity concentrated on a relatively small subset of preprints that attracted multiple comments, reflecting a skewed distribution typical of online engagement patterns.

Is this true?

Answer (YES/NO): YES